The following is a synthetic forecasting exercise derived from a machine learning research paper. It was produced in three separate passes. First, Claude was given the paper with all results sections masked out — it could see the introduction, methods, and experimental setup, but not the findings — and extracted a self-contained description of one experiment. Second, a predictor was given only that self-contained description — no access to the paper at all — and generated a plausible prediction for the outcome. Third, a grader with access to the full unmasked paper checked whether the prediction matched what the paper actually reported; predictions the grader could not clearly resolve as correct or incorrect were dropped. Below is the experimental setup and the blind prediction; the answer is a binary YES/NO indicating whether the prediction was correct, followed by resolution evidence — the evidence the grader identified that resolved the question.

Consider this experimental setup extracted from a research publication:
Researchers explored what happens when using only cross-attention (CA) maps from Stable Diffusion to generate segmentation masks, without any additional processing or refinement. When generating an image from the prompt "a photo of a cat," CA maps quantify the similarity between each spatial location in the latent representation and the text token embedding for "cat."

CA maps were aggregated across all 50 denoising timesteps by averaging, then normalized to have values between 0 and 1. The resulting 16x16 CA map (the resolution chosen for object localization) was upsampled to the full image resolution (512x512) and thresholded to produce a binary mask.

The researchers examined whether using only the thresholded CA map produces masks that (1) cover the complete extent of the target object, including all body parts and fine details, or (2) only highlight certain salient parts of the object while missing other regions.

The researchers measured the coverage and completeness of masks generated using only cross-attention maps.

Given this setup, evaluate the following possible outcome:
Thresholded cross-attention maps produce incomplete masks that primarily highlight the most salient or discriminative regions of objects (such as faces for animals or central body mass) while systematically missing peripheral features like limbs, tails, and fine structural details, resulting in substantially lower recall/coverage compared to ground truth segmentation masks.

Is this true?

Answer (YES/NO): YES